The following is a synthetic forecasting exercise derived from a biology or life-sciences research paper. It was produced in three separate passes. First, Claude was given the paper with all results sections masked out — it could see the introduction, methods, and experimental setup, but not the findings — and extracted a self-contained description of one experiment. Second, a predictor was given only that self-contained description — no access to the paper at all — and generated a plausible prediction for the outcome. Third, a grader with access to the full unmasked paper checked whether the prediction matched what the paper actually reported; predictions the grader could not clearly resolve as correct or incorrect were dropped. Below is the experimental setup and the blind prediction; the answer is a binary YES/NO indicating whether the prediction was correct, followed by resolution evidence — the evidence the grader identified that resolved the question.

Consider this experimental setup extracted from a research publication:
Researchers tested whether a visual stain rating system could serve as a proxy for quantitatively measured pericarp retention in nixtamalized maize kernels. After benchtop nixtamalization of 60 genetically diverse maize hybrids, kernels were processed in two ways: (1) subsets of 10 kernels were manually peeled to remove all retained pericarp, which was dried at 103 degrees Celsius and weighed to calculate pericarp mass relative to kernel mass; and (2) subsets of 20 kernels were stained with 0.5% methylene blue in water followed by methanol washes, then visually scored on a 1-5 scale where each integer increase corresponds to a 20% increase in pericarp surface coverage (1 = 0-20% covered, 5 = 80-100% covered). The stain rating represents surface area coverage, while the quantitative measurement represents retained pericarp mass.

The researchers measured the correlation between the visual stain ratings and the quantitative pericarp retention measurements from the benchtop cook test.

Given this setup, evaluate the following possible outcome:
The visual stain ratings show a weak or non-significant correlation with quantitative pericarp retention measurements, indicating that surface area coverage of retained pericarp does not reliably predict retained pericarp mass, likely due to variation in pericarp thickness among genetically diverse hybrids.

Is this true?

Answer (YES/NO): NO